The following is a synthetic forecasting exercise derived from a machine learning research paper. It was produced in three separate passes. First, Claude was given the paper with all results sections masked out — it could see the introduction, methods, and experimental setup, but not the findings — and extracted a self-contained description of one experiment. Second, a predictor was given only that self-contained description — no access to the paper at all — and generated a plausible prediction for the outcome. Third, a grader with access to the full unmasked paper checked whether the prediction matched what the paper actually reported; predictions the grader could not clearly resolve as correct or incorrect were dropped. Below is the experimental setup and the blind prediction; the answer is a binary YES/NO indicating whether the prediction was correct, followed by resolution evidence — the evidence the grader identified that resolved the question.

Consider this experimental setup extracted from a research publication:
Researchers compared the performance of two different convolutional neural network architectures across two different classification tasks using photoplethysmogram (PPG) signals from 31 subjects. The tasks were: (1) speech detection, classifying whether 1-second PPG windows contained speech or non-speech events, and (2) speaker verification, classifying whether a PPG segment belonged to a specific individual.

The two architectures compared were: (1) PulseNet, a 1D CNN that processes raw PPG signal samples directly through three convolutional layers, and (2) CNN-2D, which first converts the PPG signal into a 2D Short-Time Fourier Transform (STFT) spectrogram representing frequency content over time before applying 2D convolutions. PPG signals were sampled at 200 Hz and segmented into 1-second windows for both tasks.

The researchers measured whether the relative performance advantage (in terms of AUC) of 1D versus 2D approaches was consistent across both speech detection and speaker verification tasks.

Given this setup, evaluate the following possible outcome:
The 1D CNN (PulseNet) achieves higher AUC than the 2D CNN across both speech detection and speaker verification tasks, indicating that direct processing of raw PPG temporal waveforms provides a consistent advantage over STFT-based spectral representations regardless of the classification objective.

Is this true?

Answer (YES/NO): NO